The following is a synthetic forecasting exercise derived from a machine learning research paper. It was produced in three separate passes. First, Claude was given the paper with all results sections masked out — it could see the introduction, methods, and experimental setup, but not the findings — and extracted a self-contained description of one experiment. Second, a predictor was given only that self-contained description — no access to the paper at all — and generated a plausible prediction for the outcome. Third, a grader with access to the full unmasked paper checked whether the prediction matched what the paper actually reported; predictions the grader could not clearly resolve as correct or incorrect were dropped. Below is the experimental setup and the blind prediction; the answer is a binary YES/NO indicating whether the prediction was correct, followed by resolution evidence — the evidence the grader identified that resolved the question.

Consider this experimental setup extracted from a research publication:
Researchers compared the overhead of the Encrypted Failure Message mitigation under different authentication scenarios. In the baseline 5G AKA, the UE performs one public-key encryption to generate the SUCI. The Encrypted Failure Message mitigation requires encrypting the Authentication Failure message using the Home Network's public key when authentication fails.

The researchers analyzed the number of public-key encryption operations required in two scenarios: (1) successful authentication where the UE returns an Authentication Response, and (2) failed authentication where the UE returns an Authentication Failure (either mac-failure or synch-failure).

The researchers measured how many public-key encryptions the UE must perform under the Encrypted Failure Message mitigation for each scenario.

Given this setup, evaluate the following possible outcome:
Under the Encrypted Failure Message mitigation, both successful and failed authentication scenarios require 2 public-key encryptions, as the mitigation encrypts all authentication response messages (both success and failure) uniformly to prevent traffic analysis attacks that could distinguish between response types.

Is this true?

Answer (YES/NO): NO